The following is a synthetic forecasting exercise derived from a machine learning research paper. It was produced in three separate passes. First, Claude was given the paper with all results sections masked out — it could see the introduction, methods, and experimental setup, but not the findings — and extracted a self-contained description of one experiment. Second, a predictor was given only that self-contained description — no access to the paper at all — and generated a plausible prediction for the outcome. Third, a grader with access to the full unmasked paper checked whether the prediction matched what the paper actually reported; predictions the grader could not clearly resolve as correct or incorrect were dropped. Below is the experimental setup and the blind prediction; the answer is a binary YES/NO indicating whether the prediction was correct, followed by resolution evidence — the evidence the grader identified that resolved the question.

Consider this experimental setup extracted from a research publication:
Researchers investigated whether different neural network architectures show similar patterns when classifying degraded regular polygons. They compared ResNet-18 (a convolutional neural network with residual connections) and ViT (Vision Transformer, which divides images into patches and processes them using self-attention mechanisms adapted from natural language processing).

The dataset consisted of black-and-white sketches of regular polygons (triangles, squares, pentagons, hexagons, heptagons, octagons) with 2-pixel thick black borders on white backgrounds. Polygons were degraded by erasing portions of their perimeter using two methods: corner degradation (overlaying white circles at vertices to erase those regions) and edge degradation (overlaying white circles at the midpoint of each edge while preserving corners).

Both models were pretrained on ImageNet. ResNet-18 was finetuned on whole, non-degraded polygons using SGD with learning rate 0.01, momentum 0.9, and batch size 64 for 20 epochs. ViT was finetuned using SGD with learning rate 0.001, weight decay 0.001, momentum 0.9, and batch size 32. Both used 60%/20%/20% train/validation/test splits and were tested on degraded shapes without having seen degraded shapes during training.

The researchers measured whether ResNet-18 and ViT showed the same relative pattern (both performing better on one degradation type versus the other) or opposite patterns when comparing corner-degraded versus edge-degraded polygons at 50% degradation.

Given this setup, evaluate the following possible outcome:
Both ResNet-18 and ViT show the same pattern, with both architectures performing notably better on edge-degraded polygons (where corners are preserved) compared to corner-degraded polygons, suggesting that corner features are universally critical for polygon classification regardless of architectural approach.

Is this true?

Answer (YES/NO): NO